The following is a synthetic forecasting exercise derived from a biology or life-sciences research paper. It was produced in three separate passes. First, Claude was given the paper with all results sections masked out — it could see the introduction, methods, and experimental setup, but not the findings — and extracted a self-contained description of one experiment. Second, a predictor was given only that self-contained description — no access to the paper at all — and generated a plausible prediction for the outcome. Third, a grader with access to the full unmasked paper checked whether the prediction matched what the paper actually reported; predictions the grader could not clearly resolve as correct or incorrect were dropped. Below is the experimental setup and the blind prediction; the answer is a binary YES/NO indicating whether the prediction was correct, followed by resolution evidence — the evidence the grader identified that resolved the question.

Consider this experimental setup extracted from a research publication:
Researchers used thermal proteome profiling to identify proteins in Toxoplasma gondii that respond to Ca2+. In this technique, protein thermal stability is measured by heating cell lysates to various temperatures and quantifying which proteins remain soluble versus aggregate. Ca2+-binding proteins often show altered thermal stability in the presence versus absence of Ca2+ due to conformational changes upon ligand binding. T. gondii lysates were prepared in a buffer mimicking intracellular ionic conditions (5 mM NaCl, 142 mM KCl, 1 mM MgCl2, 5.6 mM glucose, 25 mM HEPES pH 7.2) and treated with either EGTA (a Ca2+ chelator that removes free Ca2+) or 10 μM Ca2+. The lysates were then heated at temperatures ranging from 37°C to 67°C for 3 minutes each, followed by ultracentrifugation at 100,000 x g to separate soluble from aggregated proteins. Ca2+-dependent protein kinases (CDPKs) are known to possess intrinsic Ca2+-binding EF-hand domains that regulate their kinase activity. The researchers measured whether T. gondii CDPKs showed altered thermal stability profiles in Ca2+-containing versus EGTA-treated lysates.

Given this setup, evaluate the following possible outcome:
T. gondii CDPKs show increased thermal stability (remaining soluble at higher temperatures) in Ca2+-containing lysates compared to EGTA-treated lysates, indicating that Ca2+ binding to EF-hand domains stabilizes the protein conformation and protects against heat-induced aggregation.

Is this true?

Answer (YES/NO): YES